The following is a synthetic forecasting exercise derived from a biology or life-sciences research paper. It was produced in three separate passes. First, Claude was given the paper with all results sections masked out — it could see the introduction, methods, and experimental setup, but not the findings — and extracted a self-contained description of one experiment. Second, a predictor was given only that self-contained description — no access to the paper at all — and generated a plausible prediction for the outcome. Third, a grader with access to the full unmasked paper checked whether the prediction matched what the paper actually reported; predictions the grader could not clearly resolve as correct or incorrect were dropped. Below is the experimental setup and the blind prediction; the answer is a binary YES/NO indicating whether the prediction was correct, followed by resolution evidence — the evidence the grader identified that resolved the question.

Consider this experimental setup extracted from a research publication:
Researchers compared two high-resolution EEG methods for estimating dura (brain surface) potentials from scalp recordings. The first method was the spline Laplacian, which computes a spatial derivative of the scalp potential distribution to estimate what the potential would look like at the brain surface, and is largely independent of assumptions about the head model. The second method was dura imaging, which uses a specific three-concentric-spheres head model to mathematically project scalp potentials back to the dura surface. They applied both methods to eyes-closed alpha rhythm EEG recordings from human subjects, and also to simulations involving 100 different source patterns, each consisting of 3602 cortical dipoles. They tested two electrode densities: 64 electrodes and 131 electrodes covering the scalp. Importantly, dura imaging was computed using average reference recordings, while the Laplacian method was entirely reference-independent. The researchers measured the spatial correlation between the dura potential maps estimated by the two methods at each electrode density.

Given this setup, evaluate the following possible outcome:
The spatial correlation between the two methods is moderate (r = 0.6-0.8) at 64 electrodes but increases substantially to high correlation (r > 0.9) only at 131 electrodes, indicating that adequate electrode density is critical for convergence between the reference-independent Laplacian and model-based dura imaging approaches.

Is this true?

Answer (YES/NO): NO